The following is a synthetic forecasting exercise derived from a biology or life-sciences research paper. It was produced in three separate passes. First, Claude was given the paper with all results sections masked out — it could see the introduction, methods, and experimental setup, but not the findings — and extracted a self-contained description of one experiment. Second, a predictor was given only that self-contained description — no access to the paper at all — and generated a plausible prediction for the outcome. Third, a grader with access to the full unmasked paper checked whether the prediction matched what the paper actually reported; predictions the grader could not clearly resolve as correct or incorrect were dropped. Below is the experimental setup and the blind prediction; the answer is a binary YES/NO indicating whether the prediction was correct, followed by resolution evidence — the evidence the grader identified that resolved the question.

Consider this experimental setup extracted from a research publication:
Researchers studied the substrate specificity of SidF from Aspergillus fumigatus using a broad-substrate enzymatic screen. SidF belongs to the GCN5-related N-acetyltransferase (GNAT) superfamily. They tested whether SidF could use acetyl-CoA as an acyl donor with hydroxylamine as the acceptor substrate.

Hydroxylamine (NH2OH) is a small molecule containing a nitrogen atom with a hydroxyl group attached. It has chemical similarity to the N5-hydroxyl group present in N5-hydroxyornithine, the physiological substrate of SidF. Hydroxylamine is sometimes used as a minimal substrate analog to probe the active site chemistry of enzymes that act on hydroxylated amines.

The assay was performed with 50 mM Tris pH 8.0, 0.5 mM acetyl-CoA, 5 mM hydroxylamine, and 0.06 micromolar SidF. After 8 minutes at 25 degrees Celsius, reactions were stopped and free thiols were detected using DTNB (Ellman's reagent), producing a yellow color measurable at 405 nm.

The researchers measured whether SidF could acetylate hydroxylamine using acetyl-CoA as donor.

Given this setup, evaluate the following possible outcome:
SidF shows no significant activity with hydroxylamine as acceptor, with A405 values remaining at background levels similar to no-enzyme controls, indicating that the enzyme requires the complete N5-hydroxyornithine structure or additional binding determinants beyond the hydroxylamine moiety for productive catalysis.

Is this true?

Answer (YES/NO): NO